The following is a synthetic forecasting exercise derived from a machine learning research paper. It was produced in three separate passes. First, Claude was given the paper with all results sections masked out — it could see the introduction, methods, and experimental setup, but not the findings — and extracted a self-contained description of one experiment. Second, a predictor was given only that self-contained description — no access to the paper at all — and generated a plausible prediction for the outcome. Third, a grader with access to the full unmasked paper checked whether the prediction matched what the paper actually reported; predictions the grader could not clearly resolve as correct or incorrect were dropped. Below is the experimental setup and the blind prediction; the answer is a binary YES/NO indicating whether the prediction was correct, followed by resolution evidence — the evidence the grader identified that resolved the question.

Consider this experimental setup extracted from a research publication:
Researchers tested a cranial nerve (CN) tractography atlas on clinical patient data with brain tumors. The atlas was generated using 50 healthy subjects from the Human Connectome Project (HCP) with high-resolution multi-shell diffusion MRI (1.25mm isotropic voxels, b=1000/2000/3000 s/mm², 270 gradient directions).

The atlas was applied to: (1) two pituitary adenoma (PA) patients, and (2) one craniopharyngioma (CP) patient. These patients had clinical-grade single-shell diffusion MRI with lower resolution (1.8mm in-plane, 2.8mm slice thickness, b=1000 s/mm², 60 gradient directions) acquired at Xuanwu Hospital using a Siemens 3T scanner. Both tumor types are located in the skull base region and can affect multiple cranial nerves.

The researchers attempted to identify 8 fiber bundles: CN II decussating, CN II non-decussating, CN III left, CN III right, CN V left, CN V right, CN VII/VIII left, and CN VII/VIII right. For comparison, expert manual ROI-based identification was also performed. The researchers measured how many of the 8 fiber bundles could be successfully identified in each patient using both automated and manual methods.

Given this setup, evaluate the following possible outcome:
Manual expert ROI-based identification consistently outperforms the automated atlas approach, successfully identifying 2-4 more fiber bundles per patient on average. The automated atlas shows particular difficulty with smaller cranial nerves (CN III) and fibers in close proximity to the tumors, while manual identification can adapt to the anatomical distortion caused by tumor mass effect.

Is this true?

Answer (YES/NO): NO